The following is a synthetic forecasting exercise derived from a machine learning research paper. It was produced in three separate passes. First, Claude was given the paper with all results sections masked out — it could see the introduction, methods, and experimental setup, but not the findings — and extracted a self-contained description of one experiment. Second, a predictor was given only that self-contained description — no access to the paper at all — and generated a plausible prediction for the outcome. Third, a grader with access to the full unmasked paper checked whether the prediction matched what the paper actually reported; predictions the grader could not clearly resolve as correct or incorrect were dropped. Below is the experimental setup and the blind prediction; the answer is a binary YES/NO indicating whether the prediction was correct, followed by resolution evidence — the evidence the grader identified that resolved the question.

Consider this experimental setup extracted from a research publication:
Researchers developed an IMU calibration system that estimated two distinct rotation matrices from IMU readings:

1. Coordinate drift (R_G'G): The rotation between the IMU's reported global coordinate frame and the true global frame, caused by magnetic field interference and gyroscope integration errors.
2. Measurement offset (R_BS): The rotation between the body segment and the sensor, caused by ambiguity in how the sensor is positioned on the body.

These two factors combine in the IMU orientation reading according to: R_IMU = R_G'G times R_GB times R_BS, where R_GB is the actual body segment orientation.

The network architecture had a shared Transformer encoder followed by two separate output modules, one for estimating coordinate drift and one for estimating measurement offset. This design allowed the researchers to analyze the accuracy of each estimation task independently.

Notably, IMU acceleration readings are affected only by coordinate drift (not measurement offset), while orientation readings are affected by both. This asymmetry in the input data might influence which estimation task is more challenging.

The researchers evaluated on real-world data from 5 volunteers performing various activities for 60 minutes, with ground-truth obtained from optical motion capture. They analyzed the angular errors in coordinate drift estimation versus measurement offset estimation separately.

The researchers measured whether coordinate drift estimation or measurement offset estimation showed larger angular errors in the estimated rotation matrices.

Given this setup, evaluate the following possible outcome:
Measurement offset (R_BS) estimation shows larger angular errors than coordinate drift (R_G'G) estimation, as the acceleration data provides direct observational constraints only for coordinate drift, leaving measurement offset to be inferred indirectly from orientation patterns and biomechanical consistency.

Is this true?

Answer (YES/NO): YES